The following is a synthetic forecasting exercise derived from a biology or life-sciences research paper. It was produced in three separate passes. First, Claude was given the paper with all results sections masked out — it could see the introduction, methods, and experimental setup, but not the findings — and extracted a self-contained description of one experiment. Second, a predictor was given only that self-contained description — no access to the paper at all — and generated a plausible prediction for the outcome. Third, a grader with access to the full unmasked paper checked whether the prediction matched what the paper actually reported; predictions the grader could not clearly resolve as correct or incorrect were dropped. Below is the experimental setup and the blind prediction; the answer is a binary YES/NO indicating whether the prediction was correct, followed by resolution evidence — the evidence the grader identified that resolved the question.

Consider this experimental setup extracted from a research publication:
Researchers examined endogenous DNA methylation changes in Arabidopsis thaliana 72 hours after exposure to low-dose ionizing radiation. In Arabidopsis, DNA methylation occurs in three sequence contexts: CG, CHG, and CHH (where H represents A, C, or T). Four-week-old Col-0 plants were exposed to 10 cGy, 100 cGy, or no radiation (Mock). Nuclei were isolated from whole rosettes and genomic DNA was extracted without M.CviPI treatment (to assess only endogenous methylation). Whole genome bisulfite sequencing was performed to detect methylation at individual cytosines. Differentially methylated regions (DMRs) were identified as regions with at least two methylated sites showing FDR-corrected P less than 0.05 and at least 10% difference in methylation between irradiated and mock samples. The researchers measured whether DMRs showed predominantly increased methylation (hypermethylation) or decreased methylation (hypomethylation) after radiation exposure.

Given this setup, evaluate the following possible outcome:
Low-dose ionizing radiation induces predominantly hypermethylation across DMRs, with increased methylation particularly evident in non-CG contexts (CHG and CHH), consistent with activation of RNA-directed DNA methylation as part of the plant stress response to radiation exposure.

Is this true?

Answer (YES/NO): NO